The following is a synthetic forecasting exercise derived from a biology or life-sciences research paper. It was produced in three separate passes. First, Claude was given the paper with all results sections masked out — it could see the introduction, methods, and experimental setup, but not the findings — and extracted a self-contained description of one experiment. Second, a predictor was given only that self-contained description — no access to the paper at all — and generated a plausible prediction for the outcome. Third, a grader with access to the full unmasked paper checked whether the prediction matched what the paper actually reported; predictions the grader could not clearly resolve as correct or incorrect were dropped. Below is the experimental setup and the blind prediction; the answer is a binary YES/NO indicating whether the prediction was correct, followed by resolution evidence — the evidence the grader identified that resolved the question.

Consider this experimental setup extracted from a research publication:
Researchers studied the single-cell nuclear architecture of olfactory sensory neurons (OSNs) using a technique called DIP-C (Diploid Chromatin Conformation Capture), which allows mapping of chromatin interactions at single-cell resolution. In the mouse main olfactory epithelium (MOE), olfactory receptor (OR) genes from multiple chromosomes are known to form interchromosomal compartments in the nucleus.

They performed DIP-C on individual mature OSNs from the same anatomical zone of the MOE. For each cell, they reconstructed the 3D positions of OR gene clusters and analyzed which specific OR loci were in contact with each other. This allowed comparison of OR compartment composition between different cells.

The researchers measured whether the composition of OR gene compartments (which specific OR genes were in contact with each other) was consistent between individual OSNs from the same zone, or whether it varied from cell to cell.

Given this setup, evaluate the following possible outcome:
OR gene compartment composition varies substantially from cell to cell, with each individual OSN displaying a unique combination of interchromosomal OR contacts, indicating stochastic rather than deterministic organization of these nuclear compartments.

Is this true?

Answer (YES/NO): YES